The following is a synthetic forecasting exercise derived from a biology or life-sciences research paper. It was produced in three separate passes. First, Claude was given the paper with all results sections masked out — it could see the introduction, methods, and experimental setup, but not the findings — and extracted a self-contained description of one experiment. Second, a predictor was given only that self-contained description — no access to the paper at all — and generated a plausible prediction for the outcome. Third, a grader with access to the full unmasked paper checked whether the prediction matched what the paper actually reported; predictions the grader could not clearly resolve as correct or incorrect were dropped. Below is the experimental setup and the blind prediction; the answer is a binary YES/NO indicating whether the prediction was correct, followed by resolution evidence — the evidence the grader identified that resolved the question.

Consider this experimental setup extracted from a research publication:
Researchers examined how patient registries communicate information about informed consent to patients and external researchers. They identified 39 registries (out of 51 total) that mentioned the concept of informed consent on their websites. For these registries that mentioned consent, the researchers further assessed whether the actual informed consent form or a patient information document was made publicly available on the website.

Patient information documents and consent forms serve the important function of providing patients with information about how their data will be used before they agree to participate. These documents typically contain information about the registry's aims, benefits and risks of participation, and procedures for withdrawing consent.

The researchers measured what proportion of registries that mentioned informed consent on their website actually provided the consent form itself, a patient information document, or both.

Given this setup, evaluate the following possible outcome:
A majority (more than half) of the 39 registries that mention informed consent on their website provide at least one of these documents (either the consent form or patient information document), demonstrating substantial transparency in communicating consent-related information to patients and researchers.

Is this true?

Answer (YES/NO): YES